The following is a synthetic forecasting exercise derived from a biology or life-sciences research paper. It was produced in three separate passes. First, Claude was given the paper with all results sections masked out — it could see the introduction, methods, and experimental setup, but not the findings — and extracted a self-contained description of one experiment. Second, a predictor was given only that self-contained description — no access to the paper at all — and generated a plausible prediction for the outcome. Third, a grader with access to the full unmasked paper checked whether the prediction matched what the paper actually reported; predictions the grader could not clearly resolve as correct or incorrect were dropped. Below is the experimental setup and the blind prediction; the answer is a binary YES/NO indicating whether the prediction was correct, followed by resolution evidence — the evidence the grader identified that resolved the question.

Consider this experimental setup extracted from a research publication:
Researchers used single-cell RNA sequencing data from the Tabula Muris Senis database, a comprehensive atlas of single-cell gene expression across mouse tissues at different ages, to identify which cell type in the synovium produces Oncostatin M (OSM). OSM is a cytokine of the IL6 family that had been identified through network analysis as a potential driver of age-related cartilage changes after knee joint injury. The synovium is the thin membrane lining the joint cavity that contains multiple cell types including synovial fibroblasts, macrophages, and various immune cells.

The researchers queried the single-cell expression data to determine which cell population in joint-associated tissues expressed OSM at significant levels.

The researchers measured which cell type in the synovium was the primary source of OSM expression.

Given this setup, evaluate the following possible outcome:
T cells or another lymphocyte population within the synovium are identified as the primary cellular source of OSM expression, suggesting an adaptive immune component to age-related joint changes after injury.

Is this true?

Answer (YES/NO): NO